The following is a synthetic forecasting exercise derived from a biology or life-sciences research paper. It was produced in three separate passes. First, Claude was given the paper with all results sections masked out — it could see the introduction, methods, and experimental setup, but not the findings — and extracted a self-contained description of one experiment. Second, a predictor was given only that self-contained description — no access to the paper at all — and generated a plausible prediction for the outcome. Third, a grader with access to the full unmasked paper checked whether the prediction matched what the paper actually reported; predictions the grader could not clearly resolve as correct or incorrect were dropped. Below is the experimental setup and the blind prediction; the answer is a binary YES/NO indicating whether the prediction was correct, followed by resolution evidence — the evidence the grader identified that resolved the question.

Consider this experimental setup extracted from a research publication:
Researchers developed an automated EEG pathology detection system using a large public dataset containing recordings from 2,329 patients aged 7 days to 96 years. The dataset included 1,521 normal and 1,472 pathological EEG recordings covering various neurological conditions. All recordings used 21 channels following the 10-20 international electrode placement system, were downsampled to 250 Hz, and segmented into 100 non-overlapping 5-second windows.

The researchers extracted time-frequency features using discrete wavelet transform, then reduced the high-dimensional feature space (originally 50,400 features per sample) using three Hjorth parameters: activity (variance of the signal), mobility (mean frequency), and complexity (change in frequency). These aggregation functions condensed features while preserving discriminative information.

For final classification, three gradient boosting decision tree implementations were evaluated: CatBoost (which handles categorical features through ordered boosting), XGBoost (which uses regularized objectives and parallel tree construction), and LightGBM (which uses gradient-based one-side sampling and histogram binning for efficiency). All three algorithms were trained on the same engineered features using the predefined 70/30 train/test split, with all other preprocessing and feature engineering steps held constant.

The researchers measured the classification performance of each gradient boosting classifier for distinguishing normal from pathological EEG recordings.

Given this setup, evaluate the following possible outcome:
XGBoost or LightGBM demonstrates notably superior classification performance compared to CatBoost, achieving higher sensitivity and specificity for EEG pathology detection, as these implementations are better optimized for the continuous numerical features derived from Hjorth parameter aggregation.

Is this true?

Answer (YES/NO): NO